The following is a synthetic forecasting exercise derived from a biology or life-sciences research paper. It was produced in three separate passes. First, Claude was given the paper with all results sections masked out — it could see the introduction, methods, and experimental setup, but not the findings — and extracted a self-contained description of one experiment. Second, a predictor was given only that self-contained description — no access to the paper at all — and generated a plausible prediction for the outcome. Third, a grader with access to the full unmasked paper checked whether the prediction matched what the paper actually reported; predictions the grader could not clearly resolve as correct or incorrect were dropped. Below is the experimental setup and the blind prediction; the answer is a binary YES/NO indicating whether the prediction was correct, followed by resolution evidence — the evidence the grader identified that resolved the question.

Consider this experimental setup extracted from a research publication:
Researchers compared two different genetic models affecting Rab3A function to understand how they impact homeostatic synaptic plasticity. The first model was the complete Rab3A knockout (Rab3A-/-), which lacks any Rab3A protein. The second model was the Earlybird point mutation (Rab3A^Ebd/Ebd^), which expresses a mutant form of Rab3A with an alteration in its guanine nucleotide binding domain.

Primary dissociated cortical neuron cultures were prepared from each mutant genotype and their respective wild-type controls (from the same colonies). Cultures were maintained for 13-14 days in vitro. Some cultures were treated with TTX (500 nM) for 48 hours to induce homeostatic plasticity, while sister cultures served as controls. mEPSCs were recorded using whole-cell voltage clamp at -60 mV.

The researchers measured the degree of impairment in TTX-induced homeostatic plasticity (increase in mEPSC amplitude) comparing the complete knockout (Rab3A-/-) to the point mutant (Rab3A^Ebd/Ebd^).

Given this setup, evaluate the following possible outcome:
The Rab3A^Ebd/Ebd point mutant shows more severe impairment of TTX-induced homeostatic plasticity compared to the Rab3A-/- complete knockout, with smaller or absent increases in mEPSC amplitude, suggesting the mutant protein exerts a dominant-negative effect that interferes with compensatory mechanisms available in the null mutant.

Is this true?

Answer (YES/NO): YES